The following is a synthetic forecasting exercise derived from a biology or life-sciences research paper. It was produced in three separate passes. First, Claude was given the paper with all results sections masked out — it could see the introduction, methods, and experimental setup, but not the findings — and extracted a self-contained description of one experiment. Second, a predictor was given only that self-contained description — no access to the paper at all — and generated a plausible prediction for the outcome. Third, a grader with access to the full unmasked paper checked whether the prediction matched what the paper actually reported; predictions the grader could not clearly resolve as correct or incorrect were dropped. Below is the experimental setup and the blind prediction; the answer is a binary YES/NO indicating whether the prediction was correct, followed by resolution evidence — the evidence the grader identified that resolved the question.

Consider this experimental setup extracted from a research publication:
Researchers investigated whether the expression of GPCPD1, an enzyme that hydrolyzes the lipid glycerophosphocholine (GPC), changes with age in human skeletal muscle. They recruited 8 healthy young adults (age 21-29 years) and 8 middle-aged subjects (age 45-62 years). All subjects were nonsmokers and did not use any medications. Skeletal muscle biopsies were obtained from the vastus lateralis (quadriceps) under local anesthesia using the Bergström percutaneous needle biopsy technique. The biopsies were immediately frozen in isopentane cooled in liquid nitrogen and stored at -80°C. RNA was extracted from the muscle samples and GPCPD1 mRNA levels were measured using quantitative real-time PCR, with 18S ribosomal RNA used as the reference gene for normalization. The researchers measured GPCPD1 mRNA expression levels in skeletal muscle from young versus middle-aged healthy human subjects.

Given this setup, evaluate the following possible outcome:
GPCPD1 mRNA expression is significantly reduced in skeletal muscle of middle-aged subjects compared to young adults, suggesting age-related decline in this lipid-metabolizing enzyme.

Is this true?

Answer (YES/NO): YES